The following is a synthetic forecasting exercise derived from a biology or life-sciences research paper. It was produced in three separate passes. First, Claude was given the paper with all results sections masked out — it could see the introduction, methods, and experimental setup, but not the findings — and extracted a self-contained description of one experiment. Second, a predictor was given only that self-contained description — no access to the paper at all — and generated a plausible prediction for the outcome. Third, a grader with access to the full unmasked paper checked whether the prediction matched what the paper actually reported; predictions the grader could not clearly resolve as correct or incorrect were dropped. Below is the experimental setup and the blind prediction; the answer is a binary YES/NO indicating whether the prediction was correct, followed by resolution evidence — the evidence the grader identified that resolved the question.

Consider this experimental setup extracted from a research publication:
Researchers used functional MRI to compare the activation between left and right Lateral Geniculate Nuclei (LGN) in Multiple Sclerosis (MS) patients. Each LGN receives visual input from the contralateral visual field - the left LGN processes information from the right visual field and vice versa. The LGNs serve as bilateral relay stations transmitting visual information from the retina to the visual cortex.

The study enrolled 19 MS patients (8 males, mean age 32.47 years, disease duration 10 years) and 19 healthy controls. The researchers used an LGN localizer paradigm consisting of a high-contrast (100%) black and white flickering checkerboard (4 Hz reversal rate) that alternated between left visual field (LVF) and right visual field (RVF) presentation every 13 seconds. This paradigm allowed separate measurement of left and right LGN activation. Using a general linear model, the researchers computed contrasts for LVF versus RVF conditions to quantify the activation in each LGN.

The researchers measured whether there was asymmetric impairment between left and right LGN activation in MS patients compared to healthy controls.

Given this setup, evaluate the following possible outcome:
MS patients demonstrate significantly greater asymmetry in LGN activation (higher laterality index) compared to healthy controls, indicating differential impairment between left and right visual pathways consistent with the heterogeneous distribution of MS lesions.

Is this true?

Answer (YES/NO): NO